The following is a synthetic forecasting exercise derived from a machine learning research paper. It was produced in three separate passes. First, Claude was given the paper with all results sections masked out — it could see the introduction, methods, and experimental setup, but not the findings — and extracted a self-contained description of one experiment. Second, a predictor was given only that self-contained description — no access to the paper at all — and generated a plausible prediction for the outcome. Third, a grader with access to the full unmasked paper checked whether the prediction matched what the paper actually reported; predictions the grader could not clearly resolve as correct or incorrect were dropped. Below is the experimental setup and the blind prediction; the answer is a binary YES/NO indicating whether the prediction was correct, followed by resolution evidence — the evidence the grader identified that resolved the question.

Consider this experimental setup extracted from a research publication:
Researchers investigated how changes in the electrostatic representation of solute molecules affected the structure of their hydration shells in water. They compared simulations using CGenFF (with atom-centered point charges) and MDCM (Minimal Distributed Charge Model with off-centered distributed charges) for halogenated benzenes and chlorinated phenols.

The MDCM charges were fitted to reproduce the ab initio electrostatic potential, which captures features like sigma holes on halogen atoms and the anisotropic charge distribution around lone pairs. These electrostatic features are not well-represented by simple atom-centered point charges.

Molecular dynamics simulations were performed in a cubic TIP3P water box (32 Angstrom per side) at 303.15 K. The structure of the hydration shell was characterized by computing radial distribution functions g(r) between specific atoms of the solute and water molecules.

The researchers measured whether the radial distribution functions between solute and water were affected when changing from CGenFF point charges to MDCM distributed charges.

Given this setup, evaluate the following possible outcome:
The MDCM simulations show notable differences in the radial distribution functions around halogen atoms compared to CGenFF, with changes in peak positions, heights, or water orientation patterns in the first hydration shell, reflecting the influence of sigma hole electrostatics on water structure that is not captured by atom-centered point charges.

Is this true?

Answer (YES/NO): NO